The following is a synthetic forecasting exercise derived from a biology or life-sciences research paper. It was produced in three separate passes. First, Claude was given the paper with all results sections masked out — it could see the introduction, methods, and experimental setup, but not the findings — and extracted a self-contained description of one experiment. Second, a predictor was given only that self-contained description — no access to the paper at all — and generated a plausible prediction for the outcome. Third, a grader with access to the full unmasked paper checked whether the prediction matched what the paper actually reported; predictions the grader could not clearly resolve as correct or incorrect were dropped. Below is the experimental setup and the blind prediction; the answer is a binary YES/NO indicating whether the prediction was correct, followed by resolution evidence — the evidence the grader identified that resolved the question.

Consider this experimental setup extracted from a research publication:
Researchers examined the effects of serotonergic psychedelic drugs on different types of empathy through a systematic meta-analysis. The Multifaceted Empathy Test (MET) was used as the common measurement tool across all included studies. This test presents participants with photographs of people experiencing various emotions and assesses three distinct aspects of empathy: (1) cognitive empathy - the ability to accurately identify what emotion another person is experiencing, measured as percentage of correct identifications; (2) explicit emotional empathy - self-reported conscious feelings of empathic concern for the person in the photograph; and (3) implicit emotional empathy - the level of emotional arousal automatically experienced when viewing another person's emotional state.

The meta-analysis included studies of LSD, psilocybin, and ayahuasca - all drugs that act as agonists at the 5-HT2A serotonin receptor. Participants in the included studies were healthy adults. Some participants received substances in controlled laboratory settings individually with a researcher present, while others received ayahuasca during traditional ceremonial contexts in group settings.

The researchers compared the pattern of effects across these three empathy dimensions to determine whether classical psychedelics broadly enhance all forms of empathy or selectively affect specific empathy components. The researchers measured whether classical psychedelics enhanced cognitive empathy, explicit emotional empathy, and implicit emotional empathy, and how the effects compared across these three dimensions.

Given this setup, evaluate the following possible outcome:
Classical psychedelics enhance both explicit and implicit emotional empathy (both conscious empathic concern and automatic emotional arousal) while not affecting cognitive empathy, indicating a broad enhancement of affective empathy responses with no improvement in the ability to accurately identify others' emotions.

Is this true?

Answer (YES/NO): YES